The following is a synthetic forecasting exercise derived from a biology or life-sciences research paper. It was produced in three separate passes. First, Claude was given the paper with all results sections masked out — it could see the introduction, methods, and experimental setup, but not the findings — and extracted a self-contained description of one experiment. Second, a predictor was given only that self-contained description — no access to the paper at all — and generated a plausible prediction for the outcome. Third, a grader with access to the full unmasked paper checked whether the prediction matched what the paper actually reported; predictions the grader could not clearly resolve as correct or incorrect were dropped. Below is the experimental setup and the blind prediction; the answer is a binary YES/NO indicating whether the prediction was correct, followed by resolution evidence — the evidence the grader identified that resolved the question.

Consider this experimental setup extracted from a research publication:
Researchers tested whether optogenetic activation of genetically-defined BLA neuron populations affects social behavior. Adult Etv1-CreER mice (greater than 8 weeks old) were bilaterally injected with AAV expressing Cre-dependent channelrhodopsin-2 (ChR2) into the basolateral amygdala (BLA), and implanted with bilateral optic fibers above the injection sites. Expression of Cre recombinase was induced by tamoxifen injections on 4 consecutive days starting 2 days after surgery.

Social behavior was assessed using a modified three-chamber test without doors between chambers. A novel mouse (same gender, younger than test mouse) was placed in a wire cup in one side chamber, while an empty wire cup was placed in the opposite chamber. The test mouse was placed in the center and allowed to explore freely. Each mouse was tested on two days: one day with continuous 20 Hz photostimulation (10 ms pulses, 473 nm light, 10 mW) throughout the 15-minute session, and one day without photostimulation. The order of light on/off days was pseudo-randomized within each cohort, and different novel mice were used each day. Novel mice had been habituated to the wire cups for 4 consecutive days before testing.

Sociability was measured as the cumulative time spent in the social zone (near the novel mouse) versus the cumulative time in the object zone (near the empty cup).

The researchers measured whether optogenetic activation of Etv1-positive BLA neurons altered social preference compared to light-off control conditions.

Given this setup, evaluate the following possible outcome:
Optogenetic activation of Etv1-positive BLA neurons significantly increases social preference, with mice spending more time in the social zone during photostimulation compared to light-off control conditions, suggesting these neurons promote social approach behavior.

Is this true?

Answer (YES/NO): YES